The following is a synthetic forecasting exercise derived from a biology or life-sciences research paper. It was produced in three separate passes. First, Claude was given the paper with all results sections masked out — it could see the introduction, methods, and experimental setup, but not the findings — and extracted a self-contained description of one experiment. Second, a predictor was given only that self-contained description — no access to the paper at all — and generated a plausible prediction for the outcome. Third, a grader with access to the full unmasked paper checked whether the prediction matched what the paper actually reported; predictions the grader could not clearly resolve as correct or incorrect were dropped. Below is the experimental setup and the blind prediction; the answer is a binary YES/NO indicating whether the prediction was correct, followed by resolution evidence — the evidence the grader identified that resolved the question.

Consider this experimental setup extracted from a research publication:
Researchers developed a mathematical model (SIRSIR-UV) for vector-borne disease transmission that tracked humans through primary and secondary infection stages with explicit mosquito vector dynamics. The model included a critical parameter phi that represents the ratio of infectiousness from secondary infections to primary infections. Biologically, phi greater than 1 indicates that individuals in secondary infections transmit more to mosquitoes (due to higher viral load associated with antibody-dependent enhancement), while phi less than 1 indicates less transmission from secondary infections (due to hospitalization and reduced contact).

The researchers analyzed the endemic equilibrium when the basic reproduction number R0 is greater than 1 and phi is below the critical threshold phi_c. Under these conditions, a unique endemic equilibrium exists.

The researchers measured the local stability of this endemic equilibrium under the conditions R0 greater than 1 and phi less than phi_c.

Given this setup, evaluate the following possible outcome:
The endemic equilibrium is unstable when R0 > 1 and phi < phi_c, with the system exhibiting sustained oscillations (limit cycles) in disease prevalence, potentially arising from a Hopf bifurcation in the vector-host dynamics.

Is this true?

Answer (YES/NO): NO